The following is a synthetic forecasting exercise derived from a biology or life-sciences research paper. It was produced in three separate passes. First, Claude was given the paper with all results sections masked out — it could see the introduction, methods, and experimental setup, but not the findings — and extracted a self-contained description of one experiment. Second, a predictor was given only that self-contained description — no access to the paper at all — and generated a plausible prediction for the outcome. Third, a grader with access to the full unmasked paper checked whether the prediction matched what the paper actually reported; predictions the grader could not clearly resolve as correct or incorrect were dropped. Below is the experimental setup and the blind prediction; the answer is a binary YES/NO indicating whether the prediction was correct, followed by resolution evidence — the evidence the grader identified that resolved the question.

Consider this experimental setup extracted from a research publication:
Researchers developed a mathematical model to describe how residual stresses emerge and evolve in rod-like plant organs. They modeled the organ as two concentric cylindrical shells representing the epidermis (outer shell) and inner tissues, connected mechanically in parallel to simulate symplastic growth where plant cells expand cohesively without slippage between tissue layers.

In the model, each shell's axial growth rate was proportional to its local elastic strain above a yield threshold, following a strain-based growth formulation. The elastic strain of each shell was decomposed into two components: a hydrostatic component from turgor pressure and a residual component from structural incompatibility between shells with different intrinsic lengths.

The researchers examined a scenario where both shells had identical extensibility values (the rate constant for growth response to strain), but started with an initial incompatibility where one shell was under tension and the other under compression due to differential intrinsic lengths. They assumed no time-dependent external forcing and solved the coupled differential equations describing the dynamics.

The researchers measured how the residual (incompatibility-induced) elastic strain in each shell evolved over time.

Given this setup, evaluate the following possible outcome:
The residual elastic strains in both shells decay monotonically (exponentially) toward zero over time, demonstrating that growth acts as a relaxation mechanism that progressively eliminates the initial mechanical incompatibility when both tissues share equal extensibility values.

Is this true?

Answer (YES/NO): NO